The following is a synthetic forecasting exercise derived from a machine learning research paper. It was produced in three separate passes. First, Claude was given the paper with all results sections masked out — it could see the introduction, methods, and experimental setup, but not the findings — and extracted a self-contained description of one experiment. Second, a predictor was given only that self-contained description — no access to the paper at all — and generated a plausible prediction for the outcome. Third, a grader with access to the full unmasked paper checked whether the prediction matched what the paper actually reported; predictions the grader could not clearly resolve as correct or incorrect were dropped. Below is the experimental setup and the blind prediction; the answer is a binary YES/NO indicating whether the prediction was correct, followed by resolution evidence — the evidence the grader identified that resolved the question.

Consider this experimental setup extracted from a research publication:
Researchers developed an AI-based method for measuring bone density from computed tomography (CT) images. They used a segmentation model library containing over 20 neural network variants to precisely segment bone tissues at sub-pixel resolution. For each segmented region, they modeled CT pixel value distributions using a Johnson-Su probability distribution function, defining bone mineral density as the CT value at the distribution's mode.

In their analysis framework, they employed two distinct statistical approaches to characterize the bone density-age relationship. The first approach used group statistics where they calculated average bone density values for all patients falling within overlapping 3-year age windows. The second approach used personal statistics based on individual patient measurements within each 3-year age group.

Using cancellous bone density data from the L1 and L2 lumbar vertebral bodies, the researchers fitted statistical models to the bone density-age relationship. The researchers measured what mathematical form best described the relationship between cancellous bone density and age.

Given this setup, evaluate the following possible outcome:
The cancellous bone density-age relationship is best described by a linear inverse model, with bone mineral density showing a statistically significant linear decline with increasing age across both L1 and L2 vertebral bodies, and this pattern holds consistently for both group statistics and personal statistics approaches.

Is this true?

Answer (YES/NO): YES